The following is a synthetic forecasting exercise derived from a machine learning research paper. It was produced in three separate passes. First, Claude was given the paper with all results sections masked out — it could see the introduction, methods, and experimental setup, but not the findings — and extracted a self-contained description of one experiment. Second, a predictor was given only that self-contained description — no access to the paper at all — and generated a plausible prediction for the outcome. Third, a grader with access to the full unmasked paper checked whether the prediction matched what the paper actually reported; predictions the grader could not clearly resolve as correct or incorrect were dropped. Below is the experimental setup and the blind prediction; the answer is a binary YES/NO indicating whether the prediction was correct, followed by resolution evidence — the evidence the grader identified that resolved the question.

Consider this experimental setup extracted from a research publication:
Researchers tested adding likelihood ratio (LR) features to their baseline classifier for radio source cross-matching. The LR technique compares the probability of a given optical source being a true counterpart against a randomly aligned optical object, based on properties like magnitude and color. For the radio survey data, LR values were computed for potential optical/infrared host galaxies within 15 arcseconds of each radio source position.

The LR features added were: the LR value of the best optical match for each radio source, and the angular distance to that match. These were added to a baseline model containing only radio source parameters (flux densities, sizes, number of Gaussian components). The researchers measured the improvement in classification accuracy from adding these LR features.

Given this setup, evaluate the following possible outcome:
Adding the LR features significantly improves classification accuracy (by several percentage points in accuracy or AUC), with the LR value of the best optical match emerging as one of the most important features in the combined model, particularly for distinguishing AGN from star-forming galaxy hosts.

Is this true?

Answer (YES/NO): NO